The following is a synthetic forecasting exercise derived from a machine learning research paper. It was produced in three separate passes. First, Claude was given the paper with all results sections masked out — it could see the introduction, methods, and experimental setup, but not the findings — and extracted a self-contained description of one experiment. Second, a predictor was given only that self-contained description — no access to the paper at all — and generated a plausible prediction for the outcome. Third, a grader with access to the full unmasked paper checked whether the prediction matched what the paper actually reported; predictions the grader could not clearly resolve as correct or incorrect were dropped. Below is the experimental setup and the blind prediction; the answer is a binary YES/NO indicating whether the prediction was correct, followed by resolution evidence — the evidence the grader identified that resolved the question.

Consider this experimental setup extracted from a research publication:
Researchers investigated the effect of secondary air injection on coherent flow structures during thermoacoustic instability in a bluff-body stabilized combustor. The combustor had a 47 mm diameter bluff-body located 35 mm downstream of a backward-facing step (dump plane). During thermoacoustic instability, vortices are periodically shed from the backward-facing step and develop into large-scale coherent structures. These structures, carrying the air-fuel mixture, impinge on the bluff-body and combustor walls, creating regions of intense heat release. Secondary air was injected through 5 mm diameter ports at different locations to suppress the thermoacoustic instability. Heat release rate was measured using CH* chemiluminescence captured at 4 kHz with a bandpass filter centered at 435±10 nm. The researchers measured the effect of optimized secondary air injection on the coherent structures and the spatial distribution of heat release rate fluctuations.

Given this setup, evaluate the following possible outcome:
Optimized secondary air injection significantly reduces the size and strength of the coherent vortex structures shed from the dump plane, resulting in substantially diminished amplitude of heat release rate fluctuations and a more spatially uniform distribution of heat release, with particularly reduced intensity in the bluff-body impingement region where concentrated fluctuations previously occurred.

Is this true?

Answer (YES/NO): YES